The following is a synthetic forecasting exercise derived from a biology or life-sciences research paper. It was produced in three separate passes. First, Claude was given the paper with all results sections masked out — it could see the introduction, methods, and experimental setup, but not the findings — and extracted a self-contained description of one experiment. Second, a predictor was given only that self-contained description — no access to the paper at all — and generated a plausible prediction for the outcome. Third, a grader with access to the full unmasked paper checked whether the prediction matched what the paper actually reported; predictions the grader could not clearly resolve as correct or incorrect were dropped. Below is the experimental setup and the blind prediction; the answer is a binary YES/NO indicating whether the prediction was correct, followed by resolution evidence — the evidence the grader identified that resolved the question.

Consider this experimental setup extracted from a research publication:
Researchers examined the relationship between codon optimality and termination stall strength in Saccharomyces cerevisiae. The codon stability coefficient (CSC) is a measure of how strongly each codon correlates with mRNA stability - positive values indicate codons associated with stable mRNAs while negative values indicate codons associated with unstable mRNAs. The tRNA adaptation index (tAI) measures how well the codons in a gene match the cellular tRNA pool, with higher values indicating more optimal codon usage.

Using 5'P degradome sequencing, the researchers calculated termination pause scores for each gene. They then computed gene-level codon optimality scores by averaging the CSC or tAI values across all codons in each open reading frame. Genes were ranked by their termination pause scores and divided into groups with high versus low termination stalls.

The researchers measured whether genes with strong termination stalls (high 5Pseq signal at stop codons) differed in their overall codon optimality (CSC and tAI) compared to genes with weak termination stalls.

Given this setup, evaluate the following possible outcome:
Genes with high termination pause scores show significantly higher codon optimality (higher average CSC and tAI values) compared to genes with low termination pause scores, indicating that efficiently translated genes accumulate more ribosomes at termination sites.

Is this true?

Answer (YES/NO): NO